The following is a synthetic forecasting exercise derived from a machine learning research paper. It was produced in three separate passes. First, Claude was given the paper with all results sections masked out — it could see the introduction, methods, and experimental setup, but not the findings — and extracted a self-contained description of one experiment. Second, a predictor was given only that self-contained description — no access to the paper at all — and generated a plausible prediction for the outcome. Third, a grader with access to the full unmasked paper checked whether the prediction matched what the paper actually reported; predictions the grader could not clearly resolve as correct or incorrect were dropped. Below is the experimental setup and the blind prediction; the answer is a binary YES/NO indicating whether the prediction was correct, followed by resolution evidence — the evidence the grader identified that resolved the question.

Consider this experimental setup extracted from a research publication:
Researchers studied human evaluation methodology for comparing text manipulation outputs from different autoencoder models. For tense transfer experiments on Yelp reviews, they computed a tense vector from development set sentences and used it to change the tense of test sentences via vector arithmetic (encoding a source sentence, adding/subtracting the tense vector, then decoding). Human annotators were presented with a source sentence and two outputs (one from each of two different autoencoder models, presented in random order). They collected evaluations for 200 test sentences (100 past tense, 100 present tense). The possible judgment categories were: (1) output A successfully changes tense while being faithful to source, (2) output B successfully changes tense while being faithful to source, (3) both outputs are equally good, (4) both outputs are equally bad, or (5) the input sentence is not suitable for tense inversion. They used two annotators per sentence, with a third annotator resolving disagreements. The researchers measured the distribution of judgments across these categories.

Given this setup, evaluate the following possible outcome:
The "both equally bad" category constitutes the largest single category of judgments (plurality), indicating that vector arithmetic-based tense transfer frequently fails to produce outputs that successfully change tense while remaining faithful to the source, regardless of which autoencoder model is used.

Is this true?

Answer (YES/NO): YES